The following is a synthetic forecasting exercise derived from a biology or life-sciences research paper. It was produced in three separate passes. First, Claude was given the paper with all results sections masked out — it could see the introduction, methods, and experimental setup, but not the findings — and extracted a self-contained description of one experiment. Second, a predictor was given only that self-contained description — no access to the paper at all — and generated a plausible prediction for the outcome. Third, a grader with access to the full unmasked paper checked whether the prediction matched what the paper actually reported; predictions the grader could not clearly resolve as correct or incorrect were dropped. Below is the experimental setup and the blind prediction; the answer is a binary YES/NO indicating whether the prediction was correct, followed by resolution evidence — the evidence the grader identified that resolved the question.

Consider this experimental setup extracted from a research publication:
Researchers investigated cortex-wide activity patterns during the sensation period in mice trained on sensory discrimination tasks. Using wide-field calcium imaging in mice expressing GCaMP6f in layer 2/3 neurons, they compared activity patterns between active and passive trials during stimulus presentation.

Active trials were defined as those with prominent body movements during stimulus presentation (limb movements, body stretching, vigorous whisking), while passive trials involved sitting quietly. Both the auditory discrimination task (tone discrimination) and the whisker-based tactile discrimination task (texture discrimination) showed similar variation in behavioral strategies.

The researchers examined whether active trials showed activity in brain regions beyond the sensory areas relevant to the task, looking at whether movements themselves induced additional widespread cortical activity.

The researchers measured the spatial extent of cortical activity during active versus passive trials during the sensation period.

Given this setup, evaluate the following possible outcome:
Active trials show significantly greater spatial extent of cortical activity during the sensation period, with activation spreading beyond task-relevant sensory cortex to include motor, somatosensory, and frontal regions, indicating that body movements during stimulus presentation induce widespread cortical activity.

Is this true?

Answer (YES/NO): YES